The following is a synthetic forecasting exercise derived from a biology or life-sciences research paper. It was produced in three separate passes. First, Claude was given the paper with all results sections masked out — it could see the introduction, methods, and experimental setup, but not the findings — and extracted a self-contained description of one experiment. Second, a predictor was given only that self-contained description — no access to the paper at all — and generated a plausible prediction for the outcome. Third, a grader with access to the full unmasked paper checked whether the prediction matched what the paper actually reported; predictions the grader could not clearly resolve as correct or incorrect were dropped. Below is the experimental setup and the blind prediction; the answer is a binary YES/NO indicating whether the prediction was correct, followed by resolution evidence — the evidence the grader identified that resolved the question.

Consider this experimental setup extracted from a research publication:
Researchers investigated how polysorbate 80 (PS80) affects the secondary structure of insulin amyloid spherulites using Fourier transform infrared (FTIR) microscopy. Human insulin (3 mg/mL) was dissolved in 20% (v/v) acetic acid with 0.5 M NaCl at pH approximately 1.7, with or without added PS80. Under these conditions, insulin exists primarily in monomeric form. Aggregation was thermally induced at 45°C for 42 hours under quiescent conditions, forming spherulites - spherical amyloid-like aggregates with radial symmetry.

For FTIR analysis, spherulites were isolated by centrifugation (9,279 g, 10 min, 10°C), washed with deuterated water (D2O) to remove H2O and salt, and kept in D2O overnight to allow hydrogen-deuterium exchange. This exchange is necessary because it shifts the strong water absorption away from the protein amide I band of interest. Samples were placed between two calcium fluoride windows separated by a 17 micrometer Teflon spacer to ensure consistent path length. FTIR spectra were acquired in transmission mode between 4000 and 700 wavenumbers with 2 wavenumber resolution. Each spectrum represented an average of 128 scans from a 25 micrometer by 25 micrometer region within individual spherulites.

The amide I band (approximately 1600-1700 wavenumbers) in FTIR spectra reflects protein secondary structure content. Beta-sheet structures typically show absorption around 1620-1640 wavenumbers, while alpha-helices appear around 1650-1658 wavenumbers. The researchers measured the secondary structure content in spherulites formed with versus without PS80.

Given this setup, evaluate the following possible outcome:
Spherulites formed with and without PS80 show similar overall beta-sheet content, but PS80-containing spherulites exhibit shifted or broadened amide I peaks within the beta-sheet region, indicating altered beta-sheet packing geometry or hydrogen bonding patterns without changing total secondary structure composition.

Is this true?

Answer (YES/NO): NO